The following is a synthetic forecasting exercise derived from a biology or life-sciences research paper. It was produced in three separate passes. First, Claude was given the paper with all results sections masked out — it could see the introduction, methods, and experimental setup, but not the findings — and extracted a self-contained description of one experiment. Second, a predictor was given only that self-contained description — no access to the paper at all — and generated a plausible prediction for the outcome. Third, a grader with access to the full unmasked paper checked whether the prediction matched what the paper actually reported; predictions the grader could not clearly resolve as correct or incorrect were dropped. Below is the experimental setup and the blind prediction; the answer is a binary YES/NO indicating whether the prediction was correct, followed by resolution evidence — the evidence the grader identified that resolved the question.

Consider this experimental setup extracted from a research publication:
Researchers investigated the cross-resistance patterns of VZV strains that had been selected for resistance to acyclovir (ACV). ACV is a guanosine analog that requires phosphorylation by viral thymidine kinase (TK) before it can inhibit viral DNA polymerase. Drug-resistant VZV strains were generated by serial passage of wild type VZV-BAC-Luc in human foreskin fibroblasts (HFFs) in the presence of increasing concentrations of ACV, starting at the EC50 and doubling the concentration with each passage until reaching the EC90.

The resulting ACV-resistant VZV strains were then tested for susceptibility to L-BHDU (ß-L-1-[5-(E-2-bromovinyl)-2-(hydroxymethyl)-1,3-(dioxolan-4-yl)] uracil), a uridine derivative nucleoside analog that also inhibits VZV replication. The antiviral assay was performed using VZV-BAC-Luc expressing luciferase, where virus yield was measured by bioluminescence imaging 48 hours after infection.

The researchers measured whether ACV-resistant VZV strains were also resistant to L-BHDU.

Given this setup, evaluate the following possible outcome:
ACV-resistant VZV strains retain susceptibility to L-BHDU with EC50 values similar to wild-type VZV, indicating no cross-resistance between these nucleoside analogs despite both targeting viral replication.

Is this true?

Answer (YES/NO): NO